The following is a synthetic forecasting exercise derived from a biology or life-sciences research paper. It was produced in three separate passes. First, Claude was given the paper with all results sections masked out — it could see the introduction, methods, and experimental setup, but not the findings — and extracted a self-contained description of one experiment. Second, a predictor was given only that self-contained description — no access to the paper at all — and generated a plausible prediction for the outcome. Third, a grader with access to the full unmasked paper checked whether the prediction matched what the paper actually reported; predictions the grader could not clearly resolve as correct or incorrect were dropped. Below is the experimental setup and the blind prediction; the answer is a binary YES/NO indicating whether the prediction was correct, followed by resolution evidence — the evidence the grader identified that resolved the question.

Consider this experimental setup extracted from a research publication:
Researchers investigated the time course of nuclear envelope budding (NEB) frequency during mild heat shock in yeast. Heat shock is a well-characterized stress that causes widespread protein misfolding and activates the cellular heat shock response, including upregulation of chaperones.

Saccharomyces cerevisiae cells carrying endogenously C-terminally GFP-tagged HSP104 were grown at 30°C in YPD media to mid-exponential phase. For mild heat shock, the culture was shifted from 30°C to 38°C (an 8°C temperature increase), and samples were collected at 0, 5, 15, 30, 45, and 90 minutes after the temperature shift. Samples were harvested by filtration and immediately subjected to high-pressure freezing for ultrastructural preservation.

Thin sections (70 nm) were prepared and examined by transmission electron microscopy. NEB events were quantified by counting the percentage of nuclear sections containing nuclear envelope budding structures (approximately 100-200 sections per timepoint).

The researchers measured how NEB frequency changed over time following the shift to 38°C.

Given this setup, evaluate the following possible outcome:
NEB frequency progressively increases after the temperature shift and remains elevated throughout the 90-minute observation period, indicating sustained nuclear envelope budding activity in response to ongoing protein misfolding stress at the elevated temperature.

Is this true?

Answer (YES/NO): NO